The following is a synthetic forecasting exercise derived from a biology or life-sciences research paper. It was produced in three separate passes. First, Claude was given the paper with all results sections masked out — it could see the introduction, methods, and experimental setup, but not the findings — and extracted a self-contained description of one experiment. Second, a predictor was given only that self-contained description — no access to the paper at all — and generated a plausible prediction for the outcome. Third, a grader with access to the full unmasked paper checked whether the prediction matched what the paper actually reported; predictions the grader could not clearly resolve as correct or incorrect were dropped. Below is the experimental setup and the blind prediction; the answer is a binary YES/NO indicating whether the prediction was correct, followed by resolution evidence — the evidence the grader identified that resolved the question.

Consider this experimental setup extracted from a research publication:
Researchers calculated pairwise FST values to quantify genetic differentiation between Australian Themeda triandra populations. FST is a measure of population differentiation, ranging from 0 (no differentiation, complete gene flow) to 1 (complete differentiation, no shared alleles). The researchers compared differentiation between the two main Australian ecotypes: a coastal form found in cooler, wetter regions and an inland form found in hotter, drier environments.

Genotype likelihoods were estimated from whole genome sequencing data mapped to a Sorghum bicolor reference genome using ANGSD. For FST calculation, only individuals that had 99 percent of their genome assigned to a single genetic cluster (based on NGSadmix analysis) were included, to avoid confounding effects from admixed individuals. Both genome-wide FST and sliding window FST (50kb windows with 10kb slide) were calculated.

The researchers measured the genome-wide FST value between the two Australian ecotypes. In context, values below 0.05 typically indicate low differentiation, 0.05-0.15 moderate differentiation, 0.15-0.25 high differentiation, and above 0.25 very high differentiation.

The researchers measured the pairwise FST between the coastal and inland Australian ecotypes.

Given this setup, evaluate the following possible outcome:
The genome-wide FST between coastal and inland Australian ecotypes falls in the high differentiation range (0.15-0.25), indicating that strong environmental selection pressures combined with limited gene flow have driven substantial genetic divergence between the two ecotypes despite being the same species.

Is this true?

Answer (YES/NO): NO